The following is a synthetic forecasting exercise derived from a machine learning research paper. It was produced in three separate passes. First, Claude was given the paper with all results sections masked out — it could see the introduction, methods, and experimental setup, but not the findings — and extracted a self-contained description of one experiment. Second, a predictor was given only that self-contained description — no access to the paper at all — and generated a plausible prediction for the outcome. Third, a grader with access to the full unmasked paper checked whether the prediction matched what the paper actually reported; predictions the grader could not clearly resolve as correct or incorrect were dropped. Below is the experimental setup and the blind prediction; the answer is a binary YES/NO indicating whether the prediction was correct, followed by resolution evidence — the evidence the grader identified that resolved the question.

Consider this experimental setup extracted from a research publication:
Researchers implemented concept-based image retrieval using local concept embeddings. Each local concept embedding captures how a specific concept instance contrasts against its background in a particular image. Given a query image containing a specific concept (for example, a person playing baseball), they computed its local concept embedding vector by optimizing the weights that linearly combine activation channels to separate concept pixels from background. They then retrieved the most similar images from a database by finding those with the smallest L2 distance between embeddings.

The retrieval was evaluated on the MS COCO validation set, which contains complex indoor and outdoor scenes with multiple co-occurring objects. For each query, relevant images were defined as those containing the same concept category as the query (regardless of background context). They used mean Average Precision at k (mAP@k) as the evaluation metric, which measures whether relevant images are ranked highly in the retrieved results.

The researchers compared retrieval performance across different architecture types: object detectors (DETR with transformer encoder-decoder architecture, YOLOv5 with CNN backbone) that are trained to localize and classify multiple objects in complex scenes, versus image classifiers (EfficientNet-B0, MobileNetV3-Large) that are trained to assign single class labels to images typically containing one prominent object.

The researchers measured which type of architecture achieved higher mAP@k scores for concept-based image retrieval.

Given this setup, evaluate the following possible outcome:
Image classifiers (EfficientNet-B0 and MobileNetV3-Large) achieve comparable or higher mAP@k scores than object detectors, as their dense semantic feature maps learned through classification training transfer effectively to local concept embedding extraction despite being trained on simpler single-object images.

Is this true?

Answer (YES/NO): NO